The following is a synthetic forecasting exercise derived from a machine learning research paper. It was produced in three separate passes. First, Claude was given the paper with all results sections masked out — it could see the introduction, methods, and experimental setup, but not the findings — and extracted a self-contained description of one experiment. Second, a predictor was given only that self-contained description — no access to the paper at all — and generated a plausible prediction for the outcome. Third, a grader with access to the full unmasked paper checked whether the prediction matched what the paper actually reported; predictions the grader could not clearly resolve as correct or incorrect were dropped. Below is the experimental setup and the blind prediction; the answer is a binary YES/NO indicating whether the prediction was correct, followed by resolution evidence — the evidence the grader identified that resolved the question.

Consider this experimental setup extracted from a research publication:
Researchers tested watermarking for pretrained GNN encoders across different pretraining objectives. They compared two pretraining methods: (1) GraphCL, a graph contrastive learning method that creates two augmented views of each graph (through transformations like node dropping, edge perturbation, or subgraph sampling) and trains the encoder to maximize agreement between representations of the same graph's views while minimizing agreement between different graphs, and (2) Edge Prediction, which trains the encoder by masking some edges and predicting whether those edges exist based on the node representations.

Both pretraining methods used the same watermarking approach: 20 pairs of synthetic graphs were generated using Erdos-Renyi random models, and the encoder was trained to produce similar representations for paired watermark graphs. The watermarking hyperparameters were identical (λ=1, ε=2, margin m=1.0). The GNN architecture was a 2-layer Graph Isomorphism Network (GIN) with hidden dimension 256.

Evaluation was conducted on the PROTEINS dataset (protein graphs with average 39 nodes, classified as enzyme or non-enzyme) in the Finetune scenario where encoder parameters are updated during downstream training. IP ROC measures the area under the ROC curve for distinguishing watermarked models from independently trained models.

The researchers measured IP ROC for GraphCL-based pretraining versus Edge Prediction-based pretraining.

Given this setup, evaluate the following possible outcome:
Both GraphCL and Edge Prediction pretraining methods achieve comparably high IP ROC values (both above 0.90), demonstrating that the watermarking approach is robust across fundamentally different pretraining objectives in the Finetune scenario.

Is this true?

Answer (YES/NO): NO